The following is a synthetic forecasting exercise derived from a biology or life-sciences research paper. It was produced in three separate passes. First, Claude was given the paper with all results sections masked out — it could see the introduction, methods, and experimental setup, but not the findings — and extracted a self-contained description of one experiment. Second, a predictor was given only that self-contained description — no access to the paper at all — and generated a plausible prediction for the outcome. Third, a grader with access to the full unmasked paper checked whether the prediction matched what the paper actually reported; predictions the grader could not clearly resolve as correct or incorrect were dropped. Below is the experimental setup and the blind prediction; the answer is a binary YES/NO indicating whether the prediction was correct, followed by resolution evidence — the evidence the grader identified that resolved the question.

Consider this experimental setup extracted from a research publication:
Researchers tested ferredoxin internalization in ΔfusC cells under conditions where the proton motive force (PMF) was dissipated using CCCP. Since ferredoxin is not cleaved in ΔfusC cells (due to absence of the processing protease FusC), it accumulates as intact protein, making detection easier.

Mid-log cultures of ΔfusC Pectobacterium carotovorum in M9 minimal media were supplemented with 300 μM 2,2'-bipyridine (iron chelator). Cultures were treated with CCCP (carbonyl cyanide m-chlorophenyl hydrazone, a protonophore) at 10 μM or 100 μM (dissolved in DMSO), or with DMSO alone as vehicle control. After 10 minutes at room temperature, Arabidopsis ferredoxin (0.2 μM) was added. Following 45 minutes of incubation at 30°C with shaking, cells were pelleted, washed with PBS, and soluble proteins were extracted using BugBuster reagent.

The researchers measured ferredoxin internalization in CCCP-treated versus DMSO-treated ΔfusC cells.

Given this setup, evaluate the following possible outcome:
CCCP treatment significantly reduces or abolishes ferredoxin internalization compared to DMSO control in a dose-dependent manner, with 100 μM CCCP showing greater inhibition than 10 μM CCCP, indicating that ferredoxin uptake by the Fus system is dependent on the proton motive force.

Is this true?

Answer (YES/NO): YES